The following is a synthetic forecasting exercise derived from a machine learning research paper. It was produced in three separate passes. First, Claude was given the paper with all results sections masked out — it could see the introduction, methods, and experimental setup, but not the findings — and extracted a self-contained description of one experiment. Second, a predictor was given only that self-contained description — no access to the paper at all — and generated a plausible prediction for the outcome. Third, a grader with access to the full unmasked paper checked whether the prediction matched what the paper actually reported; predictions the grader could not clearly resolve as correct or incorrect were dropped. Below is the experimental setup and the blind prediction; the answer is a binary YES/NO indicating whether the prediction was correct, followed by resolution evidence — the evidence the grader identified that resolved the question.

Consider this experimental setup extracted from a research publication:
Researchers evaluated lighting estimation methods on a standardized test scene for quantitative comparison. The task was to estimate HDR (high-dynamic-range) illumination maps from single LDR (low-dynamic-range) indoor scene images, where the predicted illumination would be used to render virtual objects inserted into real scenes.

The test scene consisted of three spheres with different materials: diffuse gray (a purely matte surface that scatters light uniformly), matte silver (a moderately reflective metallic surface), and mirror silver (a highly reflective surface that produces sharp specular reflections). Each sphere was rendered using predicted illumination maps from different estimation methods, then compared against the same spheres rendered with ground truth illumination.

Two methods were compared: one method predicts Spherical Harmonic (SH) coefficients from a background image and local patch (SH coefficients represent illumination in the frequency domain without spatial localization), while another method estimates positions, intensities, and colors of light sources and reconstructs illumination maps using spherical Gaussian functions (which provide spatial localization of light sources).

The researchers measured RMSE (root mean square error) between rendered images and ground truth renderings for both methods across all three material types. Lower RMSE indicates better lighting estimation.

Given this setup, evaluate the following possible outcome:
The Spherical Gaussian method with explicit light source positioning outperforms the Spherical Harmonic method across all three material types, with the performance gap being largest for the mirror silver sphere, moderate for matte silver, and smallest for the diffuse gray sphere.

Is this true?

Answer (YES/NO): NO